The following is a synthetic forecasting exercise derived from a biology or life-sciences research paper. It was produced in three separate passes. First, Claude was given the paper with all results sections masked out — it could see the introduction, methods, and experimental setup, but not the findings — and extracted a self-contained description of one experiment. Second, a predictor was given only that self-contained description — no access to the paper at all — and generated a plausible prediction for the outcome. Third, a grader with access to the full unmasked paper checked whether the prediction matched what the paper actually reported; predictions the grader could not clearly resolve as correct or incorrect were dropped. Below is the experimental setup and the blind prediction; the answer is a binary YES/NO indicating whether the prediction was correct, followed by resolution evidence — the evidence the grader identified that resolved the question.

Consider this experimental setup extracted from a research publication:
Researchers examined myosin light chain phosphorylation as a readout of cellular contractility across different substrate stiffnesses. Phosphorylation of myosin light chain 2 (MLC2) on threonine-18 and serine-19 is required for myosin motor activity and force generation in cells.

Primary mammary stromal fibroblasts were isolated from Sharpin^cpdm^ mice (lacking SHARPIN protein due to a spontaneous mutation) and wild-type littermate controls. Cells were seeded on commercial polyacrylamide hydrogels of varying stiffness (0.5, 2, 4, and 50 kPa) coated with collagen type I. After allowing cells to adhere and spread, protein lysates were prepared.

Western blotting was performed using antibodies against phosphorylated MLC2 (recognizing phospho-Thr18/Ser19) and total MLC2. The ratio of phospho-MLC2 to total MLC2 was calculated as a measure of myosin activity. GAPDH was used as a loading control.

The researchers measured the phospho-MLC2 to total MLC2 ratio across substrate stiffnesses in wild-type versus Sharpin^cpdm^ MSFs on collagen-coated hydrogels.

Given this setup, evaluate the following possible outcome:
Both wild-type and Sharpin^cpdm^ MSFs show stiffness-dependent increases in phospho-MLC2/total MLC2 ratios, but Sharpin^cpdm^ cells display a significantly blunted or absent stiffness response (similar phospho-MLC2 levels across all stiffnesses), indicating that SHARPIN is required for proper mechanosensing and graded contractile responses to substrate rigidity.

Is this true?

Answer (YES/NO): NO